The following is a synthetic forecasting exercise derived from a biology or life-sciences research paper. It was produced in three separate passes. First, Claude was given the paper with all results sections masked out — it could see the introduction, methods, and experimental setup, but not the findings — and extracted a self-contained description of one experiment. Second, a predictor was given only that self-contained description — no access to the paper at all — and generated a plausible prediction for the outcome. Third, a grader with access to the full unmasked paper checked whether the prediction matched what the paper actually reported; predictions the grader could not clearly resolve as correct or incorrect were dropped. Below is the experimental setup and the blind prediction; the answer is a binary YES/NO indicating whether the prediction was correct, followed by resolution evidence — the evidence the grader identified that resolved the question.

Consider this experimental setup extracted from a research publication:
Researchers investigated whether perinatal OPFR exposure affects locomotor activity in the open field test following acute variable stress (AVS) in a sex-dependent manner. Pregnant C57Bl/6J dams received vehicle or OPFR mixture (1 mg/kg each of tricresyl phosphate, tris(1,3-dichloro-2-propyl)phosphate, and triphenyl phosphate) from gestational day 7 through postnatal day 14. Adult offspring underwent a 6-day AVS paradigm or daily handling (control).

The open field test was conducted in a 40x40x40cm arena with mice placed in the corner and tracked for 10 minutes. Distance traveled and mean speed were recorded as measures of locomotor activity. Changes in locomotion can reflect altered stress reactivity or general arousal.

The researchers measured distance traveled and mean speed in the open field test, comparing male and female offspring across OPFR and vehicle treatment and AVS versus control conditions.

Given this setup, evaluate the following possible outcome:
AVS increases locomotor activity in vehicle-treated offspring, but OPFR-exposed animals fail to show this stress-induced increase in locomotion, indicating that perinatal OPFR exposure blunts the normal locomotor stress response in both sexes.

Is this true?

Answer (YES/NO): NO